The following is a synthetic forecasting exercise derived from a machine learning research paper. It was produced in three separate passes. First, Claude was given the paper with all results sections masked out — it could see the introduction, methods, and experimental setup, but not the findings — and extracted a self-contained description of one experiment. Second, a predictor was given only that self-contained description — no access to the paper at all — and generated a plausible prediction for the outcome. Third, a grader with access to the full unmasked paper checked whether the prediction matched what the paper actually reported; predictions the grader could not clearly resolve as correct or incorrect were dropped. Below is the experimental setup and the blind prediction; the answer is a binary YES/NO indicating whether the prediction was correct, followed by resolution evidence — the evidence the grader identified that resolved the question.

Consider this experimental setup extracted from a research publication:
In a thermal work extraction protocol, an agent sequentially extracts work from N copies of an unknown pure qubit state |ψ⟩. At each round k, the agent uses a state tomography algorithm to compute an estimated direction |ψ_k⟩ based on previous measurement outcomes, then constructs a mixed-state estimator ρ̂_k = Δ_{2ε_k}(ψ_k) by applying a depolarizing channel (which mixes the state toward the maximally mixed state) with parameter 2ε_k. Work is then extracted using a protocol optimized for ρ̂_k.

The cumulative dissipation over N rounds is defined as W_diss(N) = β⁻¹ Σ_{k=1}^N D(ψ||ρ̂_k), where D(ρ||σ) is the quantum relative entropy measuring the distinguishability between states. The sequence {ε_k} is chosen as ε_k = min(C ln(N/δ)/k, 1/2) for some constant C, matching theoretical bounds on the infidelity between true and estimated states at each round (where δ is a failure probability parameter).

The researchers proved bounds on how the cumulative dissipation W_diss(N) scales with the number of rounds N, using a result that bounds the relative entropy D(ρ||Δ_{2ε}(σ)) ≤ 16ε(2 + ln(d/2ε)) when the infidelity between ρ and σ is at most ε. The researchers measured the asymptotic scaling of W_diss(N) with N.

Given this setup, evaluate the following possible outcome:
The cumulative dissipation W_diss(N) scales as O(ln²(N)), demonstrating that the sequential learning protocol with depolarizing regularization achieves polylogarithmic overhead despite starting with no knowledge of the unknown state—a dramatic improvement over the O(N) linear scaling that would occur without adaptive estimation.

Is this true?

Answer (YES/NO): NO